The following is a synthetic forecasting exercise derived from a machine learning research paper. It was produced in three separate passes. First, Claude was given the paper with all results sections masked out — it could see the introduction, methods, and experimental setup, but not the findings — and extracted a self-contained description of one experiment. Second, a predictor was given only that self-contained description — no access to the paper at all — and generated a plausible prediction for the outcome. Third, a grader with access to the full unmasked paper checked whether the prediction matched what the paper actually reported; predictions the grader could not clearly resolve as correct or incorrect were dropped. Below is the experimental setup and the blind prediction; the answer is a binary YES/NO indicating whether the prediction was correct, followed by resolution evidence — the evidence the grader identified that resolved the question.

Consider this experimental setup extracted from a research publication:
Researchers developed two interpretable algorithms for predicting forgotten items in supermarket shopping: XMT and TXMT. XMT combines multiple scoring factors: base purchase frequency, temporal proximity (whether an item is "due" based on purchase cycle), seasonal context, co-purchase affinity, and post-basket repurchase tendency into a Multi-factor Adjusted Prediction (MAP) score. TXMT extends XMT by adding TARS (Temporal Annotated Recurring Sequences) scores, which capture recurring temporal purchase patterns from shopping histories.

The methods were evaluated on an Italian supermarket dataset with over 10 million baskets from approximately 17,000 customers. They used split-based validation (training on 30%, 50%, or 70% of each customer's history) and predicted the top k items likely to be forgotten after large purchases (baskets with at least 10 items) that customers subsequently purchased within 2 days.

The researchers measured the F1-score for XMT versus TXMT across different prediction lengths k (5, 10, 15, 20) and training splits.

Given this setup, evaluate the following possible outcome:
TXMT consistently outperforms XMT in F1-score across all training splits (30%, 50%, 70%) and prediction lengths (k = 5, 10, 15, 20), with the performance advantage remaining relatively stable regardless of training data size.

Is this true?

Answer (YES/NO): NO